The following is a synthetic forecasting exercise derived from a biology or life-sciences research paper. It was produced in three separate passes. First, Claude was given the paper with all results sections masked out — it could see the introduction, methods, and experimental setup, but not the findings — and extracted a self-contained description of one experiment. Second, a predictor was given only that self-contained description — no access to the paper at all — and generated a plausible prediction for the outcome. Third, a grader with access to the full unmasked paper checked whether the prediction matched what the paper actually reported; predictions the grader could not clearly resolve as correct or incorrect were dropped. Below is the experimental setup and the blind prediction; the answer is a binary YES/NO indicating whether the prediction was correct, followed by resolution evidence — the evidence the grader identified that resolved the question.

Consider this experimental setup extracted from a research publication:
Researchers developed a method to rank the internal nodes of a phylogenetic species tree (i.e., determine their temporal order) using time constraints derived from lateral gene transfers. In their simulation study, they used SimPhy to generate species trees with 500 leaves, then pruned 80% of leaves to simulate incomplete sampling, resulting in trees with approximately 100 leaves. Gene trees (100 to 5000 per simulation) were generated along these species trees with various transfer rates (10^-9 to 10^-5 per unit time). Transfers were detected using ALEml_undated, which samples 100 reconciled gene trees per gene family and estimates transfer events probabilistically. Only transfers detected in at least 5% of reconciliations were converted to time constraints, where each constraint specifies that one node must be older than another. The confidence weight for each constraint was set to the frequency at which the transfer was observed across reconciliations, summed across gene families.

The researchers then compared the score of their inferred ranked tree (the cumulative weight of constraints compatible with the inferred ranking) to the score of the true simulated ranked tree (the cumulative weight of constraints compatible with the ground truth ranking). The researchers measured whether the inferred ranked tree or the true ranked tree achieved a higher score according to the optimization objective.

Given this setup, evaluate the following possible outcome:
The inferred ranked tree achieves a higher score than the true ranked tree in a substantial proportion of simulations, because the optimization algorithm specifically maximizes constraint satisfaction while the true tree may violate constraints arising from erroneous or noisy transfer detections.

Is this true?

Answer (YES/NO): YES